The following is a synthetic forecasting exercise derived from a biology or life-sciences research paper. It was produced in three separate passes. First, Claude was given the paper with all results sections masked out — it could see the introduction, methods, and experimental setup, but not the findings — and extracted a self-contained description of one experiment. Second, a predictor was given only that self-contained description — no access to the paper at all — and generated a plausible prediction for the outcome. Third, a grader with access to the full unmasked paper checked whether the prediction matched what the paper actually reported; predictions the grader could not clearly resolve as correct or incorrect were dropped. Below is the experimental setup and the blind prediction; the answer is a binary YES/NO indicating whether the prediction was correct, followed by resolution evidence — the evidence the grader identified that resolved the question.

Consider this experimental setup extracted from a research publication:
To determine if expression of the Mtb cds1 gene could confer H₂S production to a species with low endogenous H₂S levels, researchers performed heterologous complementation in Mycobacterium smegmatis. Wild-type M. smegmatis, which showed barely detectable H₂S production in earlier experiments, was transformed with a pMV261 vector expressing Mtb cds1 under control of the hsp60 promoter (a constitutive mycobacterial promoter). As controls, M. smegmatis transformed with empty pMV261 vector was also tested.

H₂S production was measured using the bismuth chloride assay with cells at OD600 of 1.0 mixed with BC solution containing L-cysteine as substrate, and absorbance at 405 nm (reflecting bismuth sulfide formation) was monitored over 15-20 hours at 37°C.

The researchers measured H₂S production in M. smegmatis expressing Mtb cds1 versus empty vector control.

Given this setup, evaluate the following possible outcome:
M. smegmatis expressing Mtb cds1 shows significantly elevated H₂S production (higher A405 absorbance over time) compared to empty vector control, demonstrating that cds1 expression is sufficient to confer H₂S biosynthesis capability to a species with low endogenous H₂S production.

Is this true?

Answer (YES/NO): YES